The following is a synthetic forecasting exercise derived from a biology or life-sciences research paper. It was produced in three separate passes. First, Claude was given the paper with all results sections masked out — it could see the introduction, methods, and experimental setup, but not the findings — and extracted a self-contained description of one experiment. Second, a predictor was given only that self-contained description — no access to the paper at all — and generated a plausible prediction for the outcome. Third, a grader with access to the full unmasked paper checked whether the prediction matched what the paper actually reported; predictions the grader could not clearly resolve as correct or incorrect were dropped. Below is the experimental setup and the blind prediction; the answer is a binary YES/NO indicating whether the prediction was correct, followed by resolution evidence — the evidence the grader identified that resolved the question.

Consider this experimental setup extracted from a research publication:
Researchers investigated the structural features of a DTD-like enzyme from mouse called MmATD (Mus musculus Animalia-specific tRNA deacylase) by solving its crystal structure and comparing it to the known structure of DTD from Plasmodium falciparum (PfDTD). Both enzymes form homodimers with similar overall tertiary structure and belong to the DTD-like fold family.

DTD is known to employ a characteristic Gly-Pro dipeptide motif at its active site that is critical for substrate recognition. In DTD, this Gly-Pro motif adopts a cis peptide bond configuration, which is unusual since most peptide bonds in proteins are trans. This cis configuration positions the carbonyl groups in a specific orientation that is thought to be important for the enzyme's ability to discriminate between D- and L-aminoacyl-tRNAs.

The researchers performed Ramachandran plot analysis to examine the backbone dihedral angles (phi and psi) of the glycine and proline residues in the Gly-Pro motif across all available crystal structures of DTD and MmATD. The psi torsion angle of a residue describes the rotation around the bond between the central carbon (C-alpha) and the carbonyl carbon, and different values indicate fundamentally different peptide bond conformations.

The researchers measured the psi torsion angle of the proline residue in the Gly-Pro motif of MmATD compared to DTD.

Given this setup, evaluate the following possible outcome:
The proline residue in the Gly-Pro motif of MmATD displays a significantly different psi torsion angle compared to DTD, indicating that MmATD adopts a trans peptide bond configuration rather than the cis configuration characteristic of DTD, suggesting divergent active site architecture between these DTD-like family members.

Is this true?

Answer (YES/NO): YES